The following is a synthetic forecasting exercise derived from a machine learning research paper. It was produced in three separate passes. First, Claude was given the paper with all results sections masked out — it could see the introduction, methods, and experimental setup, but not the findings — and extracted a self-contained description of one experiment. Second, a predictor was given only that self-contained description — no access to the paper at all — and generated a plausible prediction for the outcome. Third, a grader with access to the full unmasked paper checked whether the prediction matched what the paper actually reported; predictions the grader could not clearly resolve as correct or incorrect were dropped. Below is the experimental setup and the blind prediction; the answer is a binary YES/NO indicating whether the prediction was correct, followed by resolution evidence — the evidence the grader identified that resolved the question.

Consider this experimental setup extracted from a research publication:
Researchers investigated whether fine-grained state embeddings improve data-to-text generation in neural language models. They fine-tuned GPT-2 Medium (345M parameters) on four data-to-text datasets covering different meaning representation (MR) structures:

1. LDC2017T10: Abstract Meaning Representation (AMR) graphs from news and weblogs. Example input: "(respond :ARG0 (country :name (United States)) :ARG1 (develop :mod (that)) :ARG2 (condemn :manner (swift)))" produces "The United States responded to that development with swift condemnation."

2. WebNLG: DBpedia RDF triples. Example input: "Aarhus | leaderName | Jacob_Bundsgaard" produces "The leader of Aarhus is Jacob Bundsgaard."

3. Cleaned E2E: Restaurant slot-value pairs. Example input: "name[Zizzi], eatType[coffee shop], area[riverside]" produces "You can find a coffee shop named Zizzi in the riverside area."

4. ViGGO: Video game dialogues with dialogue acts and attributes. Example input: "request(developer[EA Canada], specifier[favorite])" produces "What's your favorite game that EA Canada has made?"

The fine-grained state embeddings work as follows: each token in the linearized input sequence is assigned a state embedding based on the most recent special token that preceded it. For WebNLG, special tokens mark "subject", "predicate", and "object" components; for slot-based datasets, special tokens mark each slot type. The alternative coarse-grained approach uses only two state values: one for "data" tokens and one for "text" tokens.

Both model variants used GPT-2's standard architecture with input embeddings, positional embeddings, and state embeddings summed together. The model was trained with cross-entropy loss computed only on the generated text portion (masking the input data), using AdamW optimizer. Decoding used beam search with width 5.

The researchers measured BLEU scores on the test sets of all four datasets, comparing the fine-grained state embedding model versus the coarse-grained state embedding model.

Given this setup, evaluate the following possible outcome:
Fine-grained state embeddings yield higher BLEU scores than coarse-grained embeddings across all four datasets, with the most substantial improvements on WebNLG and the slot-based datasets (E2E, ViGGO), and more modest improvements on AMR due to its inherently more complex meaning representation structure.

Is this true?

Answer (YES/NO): NO